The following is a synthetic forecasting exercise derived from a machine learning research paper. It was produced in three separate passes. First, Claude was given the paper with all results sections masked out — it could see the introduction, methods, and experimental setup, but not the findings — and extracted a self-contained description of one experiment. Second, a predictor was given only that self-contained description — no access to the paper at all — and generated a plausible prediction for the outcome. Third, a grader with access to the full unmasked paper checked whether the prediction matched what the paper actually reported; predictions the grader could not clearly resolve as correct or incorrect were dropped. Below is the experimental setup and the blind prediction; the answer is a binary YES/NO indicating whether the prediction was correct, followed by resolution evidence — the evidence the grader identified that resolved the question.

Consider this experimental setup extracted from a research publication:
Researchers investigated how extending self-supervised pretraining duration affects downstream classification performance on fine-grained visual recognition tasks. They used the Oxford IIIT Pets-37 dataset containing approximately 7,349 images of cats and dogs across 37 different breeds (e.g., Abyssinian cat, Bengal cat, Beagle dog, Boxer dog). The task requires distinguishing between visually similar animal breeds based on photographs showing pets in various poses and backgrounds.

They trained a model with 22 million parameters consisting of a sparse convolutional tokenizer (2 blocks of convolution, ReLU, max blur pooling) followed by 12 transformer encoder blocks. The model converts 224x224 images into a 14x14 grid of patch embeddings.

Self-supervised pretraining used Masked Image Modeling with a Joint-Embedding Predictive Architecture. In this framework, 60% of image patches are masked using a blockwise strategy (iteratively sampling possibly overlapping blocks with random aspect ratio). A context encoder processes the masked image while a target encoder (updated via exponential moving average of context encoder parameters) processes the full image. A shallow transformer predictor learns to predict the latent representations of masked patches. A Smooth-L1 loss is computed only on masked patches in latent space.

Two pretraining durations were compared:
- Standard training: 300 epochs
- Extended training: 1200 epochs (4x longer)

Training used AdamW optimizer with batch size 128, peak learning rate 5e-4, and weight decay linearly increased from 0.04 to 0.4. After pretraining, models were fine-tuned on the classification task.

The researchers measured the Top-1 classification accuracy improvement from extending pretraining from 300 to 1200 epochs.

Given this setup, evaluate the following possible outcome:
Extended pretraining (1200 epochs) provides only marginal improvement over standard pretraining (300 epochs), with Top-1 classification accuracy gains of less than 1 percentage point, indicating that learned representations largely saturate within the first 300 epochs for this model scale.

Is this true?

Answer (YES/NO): NO